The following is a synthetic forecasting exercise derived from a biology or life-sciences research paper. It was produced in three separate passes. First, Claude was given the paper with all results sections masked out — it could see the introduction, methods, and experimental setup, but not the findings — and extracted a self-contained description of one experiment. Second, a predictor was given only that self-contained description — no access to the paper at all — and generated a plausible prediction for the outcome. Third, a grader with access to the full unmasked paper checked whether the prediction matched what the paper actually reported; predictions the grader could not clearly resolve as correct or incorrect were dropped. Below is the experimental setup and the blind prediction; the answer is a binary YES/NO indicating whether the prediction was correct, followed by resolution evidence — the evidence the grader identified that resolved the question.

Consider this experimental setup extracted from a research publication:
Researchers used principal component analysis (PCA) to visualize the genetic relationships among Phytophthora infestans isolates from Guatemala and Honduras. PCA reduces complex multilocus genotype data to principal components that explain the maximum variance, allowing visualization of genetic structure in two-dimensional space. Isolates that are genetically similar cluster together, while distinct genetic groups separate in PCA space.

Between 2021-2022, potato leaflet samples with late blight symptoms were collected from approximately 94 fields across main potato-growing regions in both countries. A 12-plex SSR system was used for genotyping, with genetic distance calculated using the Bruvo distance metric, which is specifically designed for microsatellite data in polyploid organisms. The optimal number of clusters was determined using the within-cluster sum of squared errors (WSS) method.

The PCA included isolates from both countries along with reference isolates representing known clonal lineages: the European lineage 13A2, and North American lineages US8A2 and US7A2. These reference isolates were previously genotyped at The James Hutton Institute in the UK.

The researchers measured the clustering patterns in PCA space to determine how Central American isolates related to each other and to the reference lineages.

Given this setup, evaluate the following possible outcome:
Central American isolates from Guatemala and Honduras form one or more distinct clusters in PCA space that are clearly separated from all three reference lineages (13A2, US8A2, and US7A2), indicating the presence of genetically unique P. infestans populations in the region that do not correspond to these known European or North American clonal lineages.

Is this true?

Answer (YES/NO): NO